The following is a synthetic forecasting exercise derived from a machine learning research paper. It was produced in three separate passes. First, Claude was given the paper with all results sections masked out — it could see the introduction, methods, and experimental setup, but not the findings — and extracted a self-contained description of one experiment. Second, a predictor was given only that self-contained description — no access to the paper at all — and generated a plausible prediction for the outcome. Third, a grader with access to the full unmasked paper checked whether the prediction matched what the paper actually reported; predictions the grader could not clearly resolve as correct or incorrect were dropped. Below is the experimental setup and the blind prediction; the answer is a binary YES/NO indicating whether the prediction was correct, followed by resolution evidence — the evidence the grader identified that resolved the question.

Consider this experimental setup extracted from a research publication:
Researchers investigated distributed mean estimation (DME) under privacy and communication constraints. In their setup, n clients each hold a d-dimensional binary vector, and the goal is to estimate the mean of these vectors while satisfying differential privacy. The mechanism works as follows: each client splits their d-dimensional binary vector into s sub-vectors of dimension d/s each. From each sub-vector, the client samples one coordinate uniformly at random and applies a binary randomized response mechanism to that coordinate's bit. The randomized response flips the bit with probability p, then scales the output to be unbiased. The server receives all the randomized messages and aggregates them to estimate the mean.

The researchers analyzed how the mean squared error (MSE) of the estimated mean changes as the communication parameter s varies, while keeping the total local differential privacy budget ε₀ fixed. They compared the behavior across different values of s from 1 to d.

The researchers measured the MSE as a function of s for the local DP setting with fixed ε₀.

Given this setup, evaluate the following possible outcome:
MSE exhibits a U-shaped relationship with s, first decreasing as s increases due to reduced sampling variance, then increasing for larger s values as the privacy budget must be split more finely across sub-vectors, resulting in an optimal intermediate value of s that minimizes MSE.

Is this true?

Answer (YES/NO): YES